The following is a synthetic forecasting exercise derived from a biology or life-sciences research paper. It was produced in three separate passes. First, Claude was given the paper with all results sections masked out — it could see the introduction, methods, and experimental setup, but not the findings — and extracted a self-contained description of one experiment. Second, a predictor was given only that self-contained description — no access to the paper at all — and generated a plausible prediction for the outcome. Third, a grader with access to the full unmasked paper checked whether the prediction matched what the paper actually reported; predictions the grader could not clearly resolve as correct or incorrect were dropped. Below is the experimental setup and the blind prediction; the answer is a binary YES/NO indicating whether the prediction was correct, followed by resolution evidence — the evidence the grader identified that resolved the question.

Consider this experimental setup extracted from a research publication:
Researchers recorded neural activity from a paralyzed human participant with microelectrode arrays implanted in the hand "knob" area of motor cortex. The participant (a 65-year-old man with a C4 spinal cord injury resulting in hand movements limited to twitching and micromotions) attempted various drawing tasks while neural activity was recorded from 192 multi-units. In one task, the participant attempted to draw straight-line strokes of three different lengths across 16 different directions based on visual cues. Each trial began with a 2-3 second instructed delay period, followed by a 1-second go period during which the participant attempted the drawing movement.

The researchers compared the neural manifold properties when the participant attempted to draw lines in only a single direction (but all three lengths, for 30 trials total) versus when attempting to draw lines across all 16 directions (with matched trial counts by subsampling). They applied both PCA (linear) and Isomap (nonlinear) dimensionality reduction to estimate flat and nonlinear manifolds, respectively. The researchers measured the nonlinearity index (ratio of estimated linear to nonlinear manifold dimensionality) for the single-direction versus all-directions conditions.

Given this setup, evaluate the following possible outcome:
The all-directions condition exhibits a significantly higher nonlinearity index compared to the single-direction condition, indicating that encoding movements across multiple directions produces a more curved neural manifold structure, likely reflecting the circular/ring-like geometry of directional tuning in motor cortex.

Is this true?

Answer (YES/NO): YES